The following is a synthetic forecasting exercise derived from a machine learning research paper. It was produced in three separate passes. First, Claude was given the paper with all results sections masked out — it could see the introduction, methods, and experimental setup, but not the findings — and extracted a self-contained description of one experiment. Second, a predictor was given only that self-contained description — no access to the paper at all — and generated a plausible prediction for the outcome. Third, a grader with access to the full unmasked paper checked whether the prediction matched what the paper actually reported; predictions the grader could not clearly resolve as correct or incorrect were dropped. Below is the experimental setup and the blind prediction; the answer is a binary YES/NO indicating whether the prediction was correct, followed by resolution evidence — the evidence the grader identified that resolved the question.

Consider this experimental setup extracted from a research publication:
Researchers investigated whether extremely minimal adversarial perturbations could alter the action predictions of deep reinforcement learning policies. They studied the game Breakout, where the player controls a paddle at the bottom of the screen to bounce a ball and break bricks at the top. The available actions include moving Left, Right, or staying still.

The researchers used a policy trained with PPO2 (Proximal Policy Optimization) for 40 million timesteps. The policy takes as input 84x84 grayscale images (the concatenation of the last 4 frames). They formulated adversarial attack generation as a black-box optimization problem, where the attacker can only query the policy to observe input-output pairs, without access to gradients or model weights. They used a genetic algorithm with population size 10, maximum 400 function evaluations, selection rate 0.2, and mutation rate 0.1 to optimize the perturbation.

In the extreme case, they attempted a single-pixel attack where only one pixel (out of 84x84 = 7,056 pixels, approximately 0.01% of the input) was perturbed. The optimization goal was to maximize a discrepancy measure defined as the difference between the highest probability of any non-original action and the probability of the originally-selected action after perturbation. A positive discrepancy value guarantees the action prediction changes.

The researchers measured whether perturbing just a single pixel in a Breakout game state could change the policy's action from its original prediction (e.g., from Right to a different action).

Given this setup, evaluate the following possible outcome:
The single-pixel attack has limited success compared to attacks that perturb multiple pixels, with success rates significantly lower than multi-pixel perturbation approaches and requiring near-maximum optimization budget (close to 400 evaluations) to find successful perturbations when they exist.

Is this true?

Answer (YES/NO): NO